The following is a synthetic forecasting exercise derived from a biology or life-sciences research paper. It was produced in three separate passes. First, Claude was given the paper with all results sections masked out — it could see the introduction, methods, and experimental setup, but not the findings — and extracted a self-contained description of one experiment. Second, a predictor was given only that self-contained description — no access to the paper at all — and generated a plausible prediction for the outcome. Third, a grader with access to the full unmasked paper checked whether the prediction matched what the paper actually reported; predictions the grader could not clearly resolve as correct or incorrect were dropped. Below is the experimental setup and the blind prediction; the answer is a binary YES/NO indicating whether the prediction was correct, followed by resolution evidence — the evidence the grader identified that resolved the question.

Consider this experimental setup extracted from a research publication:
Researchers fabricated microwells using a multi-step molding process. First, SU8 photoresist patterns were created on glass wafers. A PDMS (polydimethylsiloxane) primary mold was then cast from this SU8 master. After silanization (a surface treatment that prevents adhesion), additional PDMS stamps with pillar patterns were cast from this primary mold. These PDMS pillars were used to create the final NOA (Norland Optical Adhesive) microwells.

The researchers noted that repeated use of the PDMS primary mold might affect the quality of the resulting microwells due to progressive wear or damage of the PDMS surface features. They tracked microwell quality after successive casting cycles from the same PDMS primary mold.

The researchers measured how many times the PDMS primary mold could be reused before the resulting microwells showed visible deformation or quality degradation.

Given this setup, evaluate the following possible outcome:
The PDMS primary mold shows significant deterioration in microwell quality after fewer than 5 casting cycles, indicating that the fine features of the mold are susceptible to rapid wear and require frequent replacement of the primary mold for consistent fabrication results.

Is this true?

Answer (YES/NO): NO